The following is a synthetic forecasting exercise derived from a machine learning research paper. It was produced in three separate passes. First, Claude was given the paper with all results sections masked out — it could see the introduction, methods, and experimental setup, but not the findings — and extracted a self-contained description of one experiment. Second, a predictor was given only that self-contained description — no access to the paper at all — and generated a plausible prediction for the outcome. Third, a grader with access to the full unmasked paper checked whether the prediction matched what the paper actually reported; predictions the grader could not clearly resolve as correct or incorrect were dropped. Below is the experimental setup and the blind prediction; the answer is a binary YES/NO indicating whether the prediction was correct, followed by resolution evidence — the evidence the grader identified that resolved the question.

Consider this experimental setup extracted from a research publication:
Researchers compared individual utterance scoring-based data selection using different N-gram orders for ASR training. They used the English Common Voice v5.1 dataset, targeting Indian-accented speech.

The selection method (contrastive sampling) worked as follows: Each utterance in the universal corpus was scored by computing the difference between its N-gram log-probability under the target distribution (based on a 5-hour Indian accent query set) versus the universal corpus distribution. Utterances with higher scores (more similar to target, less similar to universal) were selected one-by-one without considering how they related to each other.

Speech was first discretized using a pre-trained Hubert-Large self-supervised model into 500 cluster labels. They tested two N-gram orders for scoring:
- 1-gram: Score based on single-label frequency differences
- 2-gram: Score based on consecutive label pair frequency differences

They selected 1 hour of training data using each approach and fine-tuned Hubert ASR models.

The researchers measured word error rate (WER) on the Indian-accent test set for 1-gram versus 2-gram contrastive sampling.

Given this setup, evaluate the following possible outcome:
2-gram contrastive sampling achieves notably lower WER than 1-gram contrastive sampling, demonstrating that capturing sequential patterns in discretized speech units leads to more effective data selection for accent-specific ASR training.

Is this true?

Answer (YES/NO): YES